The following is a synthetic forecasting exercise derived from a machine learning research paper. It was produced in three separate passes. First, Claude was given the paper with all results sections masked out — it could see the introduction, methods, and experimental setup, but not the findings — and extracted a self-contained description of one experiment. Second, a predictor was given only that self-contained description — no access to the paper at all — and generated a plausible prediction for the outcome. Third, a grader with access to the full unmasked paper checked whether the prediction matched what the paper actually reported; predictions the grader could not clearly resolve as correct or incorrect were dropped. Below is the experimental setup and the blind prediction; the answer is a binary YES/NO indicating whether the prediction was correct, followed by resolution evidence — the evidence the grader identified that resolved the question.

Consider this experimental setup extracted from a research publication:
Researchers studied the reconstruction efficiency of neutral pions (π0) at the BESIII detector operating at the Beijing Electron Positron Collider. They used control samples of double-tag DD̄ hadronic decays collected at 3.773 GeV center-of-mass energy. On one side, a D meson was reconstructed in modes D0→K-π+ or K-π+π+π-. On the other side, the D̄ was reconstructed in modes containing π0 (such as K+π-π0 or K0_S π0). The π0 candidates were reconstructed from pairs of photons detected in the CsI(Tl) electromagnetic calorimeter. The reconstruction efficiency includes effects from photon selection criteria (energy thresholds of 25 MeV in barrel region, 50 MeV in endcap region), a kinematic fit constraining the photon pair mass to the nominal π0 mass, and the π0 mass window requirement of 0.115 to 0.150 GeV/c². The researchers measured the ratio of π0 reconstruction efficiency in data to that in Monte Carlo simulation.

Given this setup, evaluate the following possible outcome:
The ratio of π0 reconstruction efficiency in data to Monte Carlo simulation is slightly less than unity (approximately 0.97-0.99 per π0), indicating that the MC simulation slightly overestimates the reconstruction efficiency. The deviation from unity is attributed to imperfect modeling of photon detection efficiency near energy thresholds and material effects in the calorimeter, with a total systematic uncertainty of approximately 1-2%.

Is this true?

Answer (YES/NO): NO